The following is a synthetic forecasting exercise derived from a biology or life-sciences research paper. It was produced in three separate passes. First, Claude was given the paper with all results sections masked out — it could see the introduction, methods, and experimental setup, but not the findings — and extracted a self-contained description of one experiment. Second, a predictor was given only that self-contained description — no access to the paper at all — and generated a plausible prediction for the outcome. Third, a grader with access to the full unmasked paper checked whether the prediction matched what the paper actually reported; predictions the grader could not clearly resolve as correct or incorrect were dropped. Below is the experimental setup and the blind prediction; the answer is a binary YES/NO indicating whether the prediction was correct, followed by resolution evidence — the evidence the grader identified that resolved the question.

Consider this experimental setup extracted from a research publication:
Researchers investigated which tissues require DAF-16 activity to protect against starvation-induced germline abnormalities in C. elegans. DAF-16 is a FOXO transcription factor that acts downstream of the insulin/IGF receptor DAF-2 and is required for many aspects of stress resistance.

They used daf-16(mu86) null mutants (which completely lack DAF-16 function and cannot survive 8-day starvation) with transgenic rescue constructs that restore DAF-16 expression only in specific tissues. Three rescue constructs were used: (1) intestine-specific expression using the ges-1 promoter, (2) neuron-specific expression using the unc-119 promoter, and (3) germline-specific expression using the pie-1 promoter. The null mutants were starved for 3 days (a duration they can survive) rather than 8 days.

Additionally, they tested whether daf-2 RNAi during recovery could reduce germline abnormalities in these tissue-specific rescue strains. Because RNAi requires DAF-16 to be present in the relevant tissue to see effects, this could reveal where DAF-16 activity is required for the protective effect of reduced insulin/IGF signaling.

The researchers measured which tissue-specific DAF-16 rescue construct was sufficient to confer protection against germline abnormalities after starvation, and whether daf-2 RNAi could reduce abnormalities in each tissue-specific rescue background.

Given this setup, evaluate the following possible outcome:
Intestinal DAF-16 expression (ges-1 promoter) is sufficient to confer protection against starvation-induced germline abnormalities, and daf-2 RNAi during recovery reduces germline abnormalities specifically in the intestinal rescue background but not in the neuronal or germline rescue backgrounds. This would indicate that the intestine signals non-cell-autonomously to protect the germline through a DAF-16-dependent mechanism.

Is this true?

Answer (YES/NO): NO